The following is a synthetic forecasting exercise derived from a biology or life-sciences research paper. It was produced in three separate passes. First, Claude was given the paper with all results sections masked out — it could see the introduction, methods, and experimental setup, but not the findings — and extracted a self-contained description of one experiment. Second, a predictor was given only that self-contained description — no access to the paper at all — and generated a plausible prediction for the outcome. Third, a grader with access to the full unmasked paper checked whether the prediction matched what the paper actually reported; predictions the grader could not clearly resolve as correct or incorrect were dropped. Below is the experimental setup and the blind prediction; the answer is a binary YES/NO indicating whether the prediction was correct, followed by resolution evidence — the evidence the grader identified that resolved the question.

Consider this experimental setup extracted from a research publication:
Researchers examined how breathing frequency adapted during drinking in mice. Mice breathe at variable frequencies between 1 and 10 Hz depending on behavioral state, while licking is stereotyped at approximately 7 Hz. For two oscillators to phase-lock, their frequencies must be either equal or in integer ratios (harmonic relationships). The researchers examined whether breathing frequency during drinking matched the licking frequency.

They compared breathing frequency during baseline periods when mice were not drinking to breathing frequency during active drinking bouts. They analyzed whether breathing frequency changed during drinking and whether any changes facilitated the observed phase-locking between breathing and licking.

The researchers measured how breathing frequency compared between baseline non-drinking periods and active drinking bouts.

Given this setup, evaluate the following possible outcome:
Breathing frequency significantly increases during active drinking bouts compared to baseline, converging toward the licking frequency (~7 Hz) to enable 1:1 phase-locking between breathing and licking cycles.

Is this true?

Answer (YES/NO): NO